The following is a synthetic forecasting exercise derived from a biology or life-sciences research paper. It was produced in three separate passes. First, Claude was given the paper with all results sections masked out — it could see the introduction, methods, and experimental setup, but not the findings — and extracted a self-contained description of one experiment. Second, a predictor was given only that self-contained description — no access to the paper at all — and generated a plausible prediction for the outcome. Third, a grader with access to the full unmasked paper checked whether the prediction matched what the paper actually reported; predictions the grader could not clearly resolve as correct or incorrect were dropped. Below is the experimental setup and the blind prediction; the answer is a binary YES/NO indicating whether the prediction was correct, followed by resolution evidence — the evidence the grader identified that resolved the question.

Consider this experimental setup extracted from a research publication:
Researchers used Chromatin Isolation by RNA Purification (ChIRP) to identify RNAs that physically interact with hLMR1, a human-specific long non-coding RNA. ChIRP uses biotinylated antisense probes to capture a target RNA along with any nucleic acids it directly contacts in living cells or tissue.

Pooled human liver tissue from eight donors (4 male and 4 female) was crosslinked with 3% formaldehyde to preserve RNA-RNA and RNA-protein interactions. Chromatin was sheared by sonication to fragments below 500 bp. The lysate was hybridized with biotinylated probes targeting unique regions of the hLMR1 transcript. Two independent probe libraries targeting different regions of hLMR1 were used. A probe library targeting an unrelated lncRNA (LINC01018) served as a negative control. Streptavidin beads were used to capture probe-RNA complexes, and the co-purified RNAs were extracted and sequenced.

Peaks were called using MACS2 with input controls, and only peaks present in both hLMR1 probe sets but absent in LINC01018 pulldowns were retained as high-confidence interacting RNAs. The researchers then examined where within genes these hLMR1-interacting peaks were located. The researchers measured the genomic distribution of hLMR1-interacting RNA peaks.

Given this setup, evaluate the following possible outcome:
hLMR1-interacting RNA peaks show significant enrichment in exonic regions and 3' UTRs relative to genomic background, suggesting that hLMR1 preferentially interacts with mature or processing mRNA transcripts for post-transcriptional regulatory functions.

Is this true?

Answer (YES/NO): NO